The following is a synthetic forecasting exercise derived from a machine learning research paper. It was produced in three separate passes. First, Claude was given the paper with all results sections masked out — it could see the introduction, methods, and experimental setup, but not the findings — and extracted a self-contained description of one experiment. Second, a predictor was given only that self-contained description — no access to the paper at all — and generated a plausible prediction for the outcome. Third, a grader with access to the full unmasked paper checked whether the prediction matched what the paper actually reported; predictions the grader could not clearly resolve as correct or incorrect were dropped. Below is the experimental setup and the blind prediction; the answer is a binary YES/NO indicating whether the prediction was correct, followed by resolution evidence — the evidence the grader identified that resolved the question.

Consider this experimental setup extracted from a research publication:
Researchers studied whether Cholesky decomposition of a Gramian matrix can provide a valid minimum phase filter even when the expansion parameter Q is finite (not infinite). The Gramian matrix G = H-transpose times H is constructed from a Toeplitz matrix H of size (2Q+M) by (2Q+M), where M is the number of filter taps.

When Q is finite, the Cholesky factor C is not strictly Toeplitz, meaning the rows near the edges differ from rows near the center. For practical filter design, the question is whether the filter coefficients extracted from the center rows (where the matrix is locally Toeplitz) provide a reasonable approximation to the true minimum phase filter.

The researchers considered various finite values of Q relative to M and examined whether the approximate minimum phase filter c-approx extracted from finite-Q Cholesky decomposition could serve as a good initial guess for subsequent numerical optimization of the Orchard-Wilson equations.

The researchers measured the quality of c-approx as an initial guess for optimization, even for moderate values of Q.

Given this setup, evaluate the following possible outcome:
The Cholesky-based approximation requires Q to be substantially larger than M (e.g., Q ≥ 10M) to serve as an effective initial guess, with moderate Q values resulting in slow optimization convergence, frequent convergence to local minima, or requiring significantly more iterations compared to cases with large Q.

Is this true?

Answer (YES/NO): NO